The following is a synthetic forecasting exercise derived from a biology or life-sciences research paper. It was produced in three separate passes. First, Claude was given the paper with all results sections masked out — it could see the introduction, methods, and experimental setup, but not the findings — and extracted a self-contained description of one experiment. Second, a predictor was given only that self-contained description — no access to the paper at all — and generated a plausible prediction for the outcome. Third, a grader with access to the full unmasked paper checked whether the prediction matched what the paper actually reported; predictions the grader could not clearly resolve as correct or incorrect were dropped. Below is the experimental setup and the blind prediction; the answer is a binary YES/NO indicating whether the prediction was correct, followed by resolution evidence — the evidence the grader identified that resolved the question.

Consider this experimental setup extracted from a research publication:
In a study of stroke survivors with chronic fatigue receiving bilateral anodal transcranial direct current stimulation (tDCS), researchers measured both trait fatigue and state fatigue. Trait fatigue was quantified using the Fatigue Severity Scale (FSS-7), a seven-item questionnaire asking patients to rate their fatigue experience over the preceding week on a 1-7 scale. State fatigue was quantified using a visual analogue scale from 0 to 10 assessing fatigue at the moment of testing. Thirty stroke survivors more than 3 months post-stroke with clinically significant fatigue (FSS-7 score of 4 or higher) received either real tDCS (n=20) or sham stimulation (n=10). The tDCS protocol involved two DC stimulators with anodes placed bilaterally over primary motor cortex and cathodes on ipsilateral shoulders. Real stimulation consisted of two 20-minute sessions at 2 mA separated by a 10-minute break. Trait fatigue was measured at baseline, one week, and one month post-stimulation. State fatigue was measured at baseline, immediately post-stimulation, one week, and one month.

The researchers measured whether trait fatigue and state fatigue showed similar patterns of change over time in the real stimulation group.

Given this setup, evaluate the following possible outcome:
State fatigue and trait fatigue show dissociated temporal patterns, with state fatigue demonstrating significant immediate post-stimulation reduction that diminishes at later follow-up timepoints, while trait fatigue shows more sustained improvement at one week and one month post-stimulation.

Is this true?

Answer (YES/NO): NO